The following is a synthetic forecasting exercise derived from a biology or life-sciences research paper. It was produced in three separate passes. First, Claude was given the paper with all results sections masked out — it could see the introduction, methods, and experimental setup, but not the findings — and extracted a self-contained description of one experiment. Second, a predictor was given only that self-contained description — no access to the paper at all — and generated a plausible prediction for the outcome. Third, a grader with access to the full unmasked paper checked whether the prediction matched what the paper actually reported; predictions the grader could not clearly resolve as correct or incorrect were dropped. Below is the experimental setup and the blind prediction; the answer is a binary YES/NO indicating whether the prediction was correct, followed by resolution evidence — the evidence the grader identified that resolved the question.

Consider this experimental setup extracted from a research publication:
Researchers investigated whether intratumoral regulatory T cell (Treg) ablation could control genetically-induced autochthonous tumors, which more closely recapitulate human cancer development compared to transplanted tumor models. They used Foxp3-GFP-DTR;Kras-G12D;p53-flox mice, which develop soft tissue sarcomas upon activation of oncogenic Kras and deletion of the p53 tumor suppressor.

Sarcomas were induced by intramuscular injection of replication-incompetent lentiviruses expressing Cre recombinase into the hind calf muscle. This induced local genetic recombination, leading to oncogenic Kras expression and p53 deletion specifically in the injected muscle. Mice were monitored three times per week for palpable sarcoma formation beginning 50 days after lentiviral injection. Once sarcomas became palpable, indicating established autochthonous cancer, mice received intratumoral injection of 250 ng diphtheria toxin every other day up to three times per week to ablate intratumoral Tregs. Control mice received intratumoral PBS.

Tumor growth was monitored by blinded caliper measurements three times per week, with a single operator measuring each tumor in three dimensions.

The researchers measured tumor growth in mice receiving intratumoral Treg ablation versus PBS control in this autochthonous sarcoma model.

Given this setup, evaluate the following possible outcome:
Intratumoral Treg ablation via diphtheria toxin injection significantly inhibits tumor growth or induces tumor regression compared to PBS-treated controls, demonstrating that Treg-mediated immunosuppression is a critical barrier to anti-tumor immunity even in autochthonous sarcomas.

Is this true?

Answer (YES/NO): YES